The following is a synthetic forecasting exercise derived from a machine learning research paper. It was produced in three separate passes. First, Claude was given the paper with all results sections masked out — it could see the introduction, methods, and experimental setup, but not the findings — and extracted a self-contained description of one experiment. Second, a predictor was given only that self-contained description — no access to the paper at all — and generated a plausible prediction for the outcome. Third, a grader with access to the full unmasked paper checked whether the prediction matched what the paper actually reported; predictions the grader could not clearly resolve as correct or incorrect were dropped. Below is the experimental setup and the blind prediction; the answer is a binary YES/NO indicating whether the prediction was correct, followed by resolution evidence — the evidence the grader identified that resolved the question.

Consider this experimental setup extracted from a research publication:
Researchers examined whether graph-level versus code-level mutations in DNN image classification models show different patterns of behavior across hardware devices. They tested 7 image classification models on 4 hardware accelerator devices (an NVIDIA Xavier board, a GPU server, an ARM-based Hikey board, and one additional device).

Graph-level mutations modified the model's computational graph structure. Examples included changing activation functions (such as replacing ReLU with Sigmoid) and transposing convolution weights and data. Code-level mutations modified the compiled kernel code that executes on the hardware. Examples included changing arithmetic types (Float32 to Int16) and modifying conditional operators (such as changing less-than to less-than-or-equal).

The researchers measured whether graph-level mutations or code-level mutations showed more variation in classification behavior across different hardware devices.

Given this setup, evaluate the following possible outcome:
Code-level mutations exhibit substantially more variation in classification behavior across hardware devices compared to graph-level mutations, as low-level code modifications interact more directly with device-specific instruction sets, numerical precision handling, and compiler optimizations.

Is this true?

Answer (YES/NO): YES